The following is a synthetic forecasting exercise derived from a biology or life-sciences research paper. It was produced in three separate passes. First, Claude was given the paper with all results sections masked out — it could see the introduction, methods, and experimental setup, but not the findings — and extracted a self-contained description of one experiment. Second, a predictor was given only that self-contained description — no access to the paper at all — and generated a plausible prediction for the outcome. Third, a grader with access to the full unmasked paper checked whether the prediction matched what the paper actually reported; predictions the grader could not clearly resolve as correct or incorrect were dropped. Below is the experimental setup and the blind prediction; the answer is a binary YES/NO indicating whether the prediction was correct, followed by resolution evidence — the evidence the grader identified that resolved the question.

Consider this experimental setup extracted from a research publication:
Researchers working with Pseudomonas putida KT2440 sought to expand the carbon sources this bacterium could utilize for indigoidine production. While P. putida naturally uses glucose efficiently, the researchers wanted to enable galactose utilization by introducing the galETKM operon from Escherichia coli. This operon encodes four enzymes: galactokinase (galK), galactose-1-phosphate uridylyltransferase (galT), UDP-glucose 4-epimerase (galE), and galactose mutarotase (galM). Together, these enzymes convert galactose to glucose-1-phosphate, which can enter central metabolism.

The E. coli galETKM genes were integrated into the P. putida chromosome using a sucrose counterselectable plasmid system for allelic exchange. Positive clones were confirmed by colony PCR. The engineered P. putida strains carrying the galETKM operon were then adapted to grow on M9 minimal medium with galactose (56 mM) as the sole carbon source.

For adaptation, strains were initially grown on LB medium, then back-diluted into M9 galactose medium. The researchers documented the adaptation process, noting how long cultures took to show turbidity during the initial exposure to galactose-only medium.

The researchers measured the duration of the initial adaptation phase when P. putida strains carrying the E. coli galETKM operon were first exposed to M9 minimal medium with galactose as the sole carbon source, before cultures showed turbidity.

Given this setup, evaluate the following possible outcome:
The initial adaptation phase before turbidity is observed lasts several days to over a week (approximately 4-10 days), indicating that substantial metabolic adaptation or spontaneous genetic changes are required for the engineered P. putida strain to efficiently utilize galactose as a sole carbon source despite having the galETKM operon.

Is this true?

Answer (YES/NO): YES